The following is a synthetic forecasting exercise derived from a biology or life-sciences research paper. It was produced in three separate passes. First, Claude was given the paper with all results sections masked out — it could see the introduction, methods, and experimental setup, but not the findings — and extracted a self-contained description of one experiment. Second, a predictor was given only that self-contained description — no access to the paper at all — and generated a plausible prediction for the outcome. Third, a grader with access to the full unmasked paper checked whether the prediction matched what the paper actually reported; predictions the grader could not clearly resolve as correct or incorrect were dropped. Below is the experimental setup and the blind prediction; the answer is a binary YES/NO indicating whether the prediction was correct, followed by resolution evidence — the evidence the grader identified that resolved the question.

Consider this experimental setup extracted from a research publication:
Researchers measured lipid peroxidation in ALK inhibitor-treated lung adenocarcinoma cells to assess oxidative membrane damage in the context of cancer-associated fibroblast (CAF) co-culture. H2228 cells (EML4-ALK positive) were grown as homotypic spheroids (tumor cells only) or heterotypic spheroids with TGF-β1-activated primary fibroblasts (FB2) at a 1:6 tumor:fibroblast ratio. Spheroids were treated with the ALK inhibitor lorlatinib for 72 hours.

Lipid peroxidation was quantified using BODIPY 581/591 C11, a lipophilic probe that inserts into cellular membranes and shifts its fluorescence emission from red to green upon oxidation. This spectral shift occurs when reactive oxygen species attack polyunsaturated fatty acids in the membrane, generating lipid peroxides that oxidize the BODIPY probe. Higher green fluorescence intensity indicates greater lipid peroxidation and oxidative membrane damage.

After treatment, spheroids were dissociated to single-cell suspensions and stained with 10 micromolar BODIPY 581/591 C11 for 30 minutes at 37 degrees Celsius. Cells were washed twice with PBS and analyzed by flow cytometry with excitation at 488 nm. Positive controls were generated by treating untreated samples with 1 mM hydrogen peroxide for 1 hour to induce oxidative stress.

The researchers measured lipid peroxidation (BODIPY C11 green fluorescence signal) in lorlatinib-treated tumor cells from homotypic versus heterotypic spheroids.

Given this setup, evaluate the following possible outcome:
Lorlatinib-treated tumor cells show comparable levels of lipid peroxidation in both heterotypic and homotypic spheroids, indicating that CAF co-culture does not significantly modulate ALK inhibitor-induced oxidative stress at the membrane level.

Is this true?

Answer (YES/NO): NO